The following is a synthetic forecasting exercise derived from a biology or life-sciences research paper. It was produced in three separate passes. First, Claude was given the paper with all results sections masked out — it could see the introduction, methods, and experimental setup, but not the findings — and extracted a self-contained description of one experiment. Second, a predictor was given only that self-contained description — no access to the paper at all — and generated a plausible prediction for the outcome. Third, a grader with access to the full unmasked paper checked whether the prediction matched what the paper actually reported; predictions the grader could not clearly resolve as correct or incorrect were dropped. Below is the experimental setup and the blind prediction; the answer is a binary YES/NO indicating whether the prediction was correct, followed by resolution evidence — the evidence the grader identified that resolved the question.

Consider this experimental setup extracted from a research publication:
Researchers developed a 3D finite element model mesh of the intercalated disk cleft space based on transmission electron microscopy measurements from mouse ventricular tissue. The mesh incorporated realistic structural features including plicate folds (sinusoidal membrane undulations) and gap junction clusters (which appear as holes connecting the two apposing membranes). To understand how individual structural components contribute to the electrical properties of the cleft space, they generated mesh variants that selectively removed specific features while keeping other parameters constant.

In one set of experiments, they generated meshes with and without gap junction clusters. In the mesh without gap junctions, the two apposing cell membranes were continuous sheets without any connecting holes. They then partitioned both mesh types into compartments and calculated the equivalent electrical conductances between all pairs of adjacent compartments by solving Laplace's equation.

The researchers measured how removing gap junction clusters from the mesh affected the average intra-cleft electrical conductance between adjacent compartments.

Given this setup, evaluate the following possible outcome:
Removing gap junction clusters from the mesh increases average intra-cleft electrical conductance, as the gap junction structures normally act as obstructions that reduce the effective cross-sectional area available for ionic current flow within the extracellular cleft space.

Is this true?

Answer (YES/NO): YES